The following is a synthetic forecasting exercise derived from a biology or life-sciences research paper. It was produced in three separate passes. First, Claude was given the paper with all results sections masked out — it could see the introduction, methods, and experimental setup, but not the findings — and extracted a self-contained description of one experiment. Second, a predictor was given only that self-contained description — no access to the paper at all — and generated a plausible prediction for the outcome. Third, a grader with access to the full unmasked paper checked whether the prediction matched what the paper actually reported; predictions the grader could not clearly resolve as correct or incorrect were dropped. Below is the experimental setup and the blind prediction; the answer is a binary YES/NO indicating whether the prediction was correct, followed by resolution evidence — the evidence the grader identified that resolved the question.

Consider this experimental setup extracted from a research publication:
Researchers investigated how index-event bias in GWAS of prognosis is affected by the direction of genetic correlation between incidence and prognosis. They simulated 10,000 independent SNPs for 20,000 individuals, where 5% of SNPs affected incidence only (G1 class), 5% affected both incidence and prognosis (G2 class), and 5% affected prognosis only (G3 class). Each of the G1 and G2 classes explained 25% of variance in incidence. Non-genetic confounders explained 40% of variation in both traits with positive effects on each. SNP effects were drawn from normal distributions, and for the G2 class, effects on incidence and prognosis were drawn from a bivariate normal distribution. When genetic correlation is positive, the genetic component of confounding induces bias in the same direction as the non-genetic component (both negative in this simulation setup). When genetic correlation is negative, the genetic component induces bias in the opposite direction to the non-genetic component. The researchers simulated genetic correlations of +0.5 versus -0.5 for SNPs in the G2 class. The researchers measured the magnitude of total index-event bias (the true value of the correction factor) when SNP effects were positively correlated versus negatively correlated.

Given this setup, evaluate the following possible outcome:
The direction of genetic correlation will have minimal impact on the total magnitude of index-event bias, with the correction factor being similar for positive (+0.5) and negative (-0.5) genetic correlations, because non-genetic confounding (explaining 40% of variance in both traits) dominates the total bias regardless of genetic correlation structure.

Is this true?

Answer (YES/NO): NO